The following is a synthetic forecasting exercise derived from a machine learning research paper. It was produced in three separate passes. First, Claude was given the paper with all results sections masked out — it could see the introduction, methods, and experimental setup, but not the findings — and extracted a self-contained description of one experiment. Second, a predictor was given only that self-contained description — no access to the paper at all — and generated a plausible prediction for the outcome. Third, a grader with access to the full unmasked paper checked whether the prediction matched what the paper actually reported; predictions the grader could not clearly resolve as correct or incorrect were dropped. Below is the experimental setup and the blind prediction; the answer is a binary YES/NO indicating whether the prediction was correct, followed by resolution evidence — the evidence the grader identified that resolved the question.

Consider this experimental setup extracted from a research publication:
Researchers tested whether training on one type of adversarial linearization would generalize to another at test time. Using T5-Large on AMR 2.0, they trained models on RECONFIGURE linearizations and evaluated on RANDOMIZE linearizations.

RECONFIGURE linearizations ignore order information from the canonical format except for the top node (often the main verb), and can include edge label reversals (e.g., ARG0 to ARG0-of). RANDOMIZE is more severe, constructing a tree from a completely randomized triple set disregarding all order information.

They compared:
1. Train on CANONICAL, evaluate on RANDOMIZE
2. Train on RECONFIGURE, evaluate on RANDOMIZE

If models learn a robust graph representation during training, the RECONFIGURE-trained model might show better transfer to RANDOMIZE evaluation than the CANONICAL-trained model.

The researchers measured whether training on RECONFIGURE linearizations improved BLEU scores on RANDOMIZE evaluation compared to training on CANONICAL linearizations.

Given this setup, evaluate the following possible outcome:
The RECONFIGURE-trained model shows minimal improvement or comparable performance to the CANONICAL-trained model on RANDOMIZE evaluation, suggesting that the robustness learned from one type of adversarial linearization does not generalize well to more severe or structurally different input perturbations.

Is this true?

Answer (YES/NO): NO